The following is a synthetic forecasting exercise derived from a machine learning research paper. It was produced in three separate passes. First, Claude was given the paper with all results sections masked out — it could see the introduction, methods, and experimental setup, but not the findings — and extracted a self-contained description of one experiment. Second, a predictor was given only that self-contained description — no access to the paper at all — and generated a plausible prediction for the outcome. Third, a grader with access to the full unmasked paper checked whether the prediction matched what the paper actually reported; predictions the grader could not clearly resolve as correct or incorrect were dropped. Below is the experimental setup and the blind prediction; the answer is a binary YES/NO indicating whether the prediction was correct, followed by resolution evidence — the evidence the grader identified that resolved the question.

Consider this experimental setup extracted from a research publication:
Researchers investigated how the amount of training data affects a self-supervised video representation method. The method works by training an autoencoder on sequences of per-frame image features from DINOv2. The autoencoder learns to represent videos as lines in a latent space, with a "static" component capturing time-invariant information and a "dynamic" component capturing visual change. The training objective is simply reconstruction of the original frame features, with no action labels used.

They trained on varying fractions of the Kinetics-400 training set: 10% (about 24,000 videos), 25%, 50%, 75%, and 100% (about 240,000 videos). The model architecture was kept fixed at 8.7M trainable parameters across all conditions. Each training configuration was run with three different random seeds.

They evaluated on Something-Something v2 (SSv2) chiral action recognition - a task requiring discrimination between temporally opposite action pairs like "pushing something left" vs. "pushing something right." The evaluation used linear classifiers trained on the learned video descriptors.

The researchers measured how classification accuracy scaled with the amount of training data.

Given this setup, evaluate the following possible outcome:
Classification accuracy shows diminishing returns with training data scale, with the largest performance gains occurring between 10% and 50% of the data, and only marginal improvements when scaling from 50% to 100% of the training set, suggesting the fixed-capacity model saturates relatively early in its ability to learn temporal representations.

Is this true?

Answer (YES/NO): NO